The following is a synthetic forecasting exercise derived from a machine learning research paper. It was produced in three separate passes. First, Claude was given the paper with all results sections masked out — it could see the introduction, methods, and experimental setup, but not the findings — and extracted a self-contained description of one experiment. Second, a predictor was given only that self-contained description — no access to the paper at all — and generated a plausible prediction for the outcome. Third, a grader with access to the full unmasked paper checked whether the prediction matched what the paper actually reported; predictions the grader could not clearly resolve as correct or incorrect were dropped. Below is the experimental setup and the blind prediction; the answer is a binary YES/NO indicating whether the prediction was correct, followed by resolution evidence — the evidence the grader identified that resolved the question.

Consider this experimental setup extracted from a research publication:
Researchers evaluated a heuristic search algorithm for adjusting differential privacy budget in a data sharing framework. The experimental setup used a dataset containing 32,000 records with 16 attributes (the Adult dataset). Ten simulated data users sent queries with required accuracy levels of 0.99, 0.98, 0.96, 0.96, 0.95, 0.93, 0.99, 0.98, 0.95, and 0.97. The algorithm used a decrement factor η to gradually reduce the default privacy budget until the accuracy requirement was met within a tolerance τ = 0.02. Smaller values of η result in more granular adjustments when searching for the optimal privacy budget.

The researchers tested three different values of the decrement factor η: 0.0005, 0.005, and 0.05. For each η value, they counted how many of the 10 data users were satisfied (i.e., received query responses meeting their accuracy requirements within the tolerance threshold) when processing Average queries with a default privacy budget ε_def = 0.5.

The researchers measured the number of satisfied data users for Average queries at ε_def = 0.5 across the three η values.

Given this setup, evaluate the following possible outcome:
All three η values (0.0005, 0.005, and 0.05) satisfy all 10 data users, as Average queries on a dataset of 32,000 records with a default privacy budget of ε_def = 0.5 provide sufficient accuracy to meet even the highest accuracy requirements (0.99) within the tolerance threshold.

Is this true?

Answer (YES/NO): NO